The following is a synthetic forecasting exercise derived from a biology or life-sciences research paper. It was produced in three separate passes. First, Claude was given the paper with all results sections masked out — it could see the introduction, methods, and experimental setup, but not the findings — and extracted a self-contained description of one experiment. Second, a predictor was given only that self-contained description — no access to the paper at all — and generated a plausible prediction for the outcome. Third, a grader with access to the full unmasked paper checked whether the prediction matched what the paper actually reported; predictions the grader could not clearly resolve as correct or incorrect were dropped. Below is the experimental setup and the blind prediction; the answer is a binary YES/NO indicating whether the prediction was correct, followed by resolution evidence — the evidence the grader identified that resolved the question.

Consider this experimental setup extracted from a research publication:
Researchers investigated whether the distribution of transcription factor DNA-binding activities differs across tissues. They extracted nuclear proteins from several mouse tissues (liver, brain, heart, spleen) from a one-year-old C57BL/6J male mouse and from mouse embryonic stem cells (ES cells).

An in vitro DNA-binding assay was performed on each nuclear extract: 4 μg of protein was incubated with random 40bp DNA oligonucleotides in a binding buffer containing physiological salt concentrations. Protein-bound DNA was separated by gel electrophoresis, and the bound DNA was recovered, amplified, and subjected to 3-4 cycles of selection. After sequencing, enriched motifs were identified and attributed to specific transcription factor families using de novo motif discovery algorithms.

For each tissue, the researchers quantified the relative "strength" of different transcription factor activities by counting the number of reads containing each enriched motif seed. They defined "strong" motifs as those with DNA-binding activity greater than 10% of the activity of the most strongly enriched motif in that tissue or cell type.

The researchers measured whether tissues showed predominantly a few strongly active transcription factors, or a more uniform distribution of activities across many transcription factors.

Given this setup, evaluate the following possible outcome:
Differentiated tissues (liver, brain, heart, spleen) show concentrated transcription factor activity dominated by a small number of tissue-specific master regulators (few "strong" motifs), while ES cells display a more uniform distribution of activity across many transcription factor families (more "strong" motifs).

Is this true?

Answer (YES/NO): NO